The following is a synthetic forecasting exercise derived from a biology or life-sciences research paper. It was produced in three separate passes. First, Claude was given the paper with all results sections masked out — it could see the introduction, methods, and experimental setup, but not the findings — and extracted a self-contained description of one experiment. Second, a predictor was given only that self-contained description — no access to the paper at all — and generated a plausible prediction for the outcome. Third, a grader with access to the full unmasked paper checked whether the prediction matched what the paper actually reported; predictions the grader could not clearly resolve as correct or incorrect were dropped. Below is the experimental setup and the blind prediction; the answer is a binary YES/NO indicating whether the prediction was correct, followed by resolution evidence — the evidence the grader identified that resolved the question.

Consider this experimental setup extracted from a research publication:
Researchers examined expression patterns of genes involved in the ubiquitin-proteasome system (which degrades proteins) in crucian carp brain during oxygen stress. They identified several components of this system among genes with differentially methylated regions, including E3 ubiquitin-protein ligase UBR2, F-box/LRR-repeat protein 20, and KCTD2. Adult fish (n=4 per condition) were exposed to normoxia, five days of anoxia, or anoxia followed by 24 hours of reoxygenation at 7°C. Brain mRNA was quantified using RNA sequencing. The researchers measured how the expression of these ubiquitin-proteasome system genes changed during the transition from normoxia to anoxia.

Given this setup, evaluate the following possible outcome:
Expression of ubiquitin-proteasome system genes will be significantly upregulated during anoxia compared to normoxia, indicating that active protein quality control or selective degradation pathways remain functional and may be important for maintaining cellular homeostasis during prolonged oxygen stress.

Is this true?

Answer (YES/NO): NO